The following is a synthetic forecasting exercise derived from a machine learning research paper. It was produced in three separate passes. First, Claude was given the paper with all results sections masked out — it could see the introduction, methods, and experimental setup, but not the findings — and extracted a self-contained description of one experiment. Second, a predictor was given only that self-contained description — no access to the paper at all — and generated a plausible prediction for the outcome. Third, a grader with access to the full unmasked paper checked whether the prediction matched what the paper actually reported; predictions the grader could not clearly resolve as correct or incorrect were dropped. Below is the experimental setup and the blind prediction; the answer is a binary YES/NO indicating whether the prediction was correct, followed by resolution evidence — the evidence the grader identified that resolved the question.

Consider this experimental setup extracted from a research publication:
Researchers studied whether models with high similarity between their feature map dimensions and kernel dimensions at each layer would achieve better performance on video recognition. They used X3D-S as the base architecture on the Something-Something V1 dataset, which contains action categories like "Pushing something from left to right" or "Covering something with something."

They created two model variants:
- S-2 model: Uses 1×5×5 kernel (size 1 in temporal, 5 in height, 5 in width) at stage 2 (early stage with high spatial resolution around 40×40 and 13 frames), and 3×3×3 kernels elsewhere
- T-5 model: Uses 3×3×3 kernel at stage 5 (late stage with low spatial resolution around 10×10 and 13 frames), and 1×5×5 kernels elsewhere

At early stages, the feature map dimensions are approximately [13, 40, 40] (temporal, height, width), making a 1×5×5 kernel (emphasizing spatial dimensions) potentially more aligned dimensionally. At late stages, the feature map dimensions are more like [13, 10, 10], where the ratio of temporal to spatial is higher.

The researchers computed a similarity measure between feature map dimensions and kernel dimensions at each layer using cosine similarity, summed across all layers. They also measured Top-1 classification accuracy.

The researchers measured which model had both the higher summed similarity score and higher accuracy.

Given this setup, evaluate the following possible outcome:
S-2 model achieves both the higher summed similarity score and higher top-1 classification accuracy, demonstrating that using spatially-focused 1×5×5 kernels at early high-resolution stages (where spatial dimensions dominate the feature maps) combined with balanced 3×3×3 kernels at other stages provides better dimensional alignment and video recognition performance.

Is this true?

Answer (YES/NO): YES